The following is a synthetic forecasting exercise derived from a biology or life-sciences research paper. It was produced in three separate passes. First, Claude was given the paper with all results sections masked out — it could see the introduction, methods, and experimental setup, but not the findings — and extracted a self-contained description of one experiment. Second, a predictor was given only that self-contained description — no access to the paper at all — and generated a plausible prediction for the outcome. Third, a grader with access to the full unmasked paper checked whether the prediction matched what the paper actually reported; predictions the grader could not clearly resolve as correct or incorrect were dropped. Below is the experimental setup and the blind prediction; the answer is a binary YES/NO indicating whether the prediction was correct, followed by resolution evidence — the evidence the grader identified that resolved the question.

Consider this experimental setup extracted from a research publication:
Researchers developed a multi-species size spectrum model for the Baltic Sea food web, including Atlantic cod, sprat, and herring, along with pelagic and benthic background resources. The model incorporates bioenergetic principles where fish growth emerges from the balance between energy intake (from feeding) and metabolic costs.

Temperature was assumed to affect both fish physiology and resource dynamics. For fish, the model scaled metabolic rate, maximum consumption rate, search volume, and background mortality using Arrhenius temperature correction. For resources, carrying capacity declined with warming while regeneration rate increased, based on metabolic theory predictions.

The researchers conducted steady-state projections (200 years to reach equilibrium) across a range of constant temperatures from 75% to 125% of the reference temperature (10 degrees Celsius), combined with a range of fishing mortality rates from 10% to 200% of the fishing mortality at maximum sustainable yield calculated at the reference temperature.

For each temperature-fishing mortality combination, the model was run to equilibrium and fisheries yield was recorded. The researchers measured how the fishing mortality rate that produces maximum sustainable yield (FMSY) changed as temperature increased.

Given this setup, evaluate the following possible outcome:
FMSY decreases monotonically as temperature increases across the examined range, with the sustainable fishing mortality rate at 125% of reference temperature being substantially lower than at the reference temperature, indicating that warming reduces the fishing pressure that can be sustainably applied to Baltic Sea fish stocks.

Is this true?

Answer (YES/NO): NO